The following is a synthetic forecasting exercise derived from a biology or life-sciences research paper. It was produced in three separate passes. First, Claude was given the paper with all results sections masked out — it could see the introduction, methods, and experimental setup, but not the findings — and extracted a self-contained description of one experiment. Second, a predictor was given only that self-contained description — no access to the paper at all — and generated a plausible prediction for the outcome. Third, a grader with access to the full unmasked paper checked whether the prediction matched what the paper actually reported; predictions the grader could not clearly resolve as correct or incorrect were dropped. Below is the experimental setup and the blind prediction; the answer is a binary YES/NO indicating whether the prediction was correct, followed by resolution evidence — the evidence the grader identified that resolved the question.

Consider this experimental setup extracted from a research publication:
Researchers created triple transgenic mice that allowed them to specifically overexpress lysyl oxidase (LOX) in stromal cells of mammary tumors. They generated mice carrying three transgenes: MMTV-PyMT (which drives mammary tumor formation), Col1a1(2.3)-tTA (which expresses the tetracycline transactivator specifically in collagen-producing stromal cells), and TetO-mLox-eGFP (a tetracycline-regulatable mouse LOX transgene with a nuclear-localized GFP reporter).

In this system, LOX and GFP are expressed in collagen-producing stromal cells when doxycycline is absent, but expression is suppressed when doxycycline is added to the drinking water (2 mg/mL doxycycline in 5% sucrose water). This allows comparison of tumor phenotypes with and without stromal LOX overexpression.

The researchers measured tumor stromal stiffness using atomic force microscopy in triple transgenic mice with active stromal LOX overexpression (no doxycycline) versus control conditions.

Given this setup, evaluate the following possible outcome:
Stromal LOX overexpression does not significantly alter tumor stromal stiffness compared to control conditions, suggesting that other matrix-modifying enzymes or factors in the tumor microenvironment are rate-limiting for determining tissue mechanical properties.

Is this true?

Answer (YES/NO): NO